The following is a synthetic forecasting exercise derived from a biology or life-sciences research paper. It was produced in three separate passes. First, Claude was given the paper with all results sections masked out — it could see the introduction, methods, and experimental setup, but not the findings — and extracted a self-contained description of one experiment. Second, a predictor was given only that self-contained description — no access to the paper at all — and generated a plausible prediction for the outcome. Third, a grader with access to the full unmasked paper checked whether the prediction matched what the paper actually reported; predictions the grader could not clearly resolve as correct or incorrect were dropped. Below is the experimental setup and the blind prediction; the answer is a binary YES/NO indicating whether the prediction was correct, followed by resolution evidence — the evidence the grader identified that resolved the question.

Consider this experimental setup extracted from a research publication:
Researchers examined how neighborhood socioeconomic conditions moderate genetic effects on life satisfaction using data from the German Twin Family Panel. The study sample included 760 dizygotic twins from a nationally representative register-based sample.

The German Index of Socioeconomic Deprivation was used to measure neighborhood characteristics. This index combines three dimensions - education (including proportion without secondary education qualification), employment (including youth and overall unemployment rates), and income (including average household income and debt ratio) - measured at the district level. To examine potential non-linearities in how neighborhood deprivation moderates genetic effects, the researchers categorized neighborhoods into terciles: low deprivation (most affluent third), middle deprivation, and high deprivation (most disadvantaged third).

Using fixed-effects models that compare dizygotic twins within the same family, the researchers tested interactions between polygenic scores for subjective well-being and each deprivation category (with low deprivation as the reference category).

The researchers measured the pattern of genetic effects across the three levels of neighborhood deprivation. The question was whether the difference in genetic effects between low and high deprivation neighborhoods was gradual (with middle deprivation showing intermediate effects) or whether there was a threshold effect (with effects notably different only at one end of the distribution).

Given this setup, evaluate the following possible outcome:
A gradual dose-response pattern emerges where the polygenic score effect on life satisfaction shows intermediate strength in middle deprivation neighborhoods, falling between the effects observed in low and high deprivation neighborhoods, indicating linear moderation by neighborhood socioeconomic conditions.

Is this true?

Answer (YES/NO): NO